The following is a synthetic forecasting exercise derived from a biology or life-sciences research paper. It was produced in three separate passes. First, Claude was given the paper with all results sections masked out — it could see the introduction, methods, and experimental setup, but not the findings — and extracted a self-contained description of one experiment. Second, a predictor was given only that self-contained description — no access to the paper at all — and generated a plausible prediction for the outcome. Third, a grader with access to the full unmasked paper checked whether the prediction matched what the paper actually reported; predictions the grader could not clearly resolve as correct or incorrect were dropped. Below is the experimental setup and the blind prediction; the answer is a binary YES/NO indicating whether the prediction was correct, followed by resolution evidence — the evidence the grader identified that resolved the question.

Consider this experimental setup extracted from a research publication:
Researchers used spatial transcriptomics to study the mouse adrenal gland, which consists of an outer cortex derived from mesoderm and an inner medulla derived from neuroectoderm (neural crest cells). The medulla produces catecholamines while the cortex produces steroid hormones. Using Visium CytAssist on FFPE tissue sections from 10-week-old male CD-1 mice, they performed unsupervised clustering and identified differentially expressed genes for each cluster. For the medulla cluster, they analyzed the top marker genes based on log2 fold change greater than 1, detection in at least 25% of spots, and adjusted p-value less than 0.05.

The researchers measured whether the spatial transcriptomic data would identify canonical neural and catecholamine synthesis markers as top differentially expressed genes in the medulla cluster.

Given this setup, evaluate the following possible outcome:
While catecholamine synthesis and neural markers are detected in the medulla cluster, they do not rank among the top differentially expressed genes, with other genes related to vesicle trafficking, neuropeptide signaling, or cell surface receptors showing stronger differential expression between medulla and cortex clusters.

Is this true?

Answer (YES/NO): YES